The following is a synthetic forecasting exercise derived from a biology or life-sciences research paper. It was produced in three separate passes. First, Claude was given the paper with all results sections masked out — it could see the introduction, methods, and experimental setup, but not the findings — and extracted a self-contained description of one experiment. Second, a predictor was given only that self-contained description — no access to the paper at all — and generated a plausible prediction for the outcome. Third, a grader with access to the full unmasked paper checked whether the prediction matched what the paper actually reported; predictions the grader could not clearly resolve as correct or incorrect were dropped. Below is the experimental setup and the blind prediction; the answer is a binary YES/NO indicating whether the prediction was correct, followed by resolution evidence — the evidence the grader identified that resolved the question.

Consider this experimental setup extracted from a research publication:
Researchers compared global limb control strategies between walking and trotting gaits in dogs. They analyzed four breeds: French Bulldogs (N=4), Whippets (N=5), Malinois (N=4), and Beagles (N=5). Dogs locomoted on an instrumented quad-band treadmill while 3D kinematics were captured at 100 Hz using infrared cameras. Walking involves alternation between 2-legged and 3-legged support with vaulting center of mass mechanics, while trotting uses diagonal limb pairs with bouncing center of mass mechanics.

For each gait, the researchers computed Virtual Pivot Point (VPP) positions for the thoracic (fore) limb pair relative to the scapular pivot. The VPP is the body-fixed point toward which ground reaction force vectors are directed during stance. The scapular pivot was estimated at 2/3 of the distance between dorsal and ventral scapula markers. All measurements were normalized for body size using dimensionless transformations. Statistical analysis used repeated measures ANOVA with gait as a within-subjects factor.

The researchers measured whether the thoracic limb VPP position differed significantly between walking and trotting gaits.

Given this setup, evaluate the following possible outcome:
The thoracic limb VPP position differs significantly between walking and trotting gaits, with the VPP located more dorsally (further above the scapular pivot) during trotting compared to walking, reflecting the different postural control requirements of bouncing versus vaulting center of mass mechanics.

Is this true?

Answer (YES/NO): NO